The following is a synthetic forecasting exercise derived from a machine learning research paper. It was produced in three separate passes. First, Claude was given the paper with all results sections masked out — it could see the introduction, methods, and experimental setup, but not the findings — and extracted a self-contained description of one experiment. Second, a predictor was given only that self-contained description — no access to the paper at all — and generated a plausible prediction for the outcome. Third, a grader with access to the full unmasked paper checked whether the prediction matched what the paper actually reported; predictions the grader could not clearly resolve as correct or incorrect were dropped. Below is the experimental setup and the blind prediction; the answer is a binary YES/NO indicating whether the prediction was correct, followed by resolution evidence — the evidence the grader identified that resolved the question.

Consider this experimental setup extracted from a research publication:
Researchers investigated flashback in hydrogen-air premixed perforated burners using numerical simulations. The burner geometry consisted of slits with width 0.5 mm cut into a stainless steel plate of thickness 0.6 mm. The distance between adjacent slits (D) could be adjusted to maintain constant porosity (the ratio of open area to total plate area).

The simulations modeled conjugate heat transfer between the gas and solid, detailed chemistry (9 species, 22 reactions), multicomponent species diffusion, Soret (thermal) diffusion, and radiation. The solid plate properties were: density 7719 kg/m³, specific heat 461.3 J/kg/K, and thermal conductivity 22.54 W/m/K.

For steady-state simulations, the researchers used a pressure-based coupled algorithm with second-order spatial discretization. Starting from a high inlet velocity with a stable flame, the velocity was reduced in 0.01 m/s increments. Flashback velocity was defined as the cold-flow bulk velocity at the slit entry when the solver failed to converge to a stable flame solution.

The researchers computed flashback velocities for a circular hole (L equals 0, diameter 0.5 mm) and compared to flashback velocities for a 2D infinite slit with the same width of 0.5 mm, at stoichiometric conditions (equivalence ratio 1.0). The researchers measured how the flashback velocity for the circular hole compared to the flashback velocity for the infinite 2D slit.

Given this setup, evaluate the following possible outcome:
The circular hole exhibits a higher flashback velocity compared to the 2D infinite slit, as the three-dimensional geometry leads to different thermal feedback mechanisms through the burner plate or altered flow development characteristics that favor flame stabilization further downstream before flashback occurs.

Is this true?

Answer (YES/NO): YES